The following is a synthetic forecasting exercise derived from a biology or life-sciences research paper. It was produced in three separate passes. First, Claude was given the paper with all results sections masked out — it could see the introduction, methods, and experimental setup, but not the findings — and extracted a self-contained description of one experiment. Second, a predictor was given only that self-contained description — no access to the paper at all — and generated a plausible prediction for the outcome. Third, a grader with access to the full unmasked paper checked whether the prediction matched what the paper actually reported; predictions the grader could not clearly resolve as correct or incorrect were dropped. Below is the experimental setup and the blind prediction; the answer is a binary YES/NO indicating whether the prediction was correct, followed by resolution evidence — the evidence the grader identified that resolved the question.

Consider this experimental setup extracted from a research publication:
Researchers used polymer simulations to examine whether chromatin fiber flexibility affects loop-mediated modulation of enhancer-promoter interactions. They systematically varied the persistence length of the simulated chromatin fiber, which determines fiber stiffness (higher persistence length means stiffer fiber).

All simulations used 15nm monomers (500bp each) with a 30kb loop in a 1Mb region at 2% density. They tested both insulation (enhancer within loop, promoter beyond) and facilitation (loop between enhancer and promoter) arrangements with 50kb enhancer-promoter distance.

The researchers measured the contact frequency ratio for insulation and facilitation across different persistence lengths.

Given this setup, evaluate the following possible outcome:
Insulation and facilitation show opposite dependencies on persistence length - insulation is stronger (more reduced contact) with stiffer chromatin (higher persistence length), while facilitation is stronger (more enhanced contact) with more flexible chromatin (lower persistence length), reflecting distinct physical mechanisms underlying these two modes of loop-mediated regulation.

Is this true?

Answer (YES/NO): NO